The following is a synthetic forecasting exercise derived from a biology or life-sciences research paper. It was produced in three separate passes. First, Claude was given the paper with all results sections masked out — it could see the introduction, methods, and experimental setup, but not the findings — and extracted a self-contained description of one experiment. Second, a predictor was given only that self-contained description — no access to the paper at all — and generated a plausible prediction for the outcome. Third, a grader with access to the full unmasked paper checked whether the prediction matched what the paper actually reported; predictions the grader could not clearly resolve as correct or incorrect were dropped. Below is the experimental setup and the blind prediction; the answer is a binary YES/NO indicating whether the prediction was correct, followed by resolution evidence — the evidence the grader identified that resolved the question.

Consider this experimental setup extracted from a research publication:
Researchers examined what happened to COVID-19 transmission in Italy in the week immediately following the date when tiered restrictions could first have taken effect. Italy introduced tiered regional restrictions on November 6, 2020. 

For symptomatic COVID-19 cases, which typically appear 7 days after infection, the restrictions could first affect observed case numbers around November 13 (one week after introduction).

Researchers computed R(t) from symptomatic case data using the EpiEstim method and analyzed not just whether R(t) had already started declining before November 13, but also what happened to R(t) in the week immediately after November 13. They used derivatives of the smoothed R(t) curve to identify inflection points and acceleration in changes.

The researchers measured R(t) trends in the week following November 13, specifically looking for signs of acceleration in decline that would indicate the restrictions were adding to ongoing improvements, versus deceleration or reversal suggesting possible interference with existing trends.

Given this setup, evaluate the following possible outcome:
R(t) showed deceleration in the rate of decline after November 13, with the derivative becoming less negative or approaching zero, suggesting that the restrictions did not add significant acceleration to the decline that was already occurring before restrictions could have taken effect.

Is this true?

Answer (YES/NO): YES